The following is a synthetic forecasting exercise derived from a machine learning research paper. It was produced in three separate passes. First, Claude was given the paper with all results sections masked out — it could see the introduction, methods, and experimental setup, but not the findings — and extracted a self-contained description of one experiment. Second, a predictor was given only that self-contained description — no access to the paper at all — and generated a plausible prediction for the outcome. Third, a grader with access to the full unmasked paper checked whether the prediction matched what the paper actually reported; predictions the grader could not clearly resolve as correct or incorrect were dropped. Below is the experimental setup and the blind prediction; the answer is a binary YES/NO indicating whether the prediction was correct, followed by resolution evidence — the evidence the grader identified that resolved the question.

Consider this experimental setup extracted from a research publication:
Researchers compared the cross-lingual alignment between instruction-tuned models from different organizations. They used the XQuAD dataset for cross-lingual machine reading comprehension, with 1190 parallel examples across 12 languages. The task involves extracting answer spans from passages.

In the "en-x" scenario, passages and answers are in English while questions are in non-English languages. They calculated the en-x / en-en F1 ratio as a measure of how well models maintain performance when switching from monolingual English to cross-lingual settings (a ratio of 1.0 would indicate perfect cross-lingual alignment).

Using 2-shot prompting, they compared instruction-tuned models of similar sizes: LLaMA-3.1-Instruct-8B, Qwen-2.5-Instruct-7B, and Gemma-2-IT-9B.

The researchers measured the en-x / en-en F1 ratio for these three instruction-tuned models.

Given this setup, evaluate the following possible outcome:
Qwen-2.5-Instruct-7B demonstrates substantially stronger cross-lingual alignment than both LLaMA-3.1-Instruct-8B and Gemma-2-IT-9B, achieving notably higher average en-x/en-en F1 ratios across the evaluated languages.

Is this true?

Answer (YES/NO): NO